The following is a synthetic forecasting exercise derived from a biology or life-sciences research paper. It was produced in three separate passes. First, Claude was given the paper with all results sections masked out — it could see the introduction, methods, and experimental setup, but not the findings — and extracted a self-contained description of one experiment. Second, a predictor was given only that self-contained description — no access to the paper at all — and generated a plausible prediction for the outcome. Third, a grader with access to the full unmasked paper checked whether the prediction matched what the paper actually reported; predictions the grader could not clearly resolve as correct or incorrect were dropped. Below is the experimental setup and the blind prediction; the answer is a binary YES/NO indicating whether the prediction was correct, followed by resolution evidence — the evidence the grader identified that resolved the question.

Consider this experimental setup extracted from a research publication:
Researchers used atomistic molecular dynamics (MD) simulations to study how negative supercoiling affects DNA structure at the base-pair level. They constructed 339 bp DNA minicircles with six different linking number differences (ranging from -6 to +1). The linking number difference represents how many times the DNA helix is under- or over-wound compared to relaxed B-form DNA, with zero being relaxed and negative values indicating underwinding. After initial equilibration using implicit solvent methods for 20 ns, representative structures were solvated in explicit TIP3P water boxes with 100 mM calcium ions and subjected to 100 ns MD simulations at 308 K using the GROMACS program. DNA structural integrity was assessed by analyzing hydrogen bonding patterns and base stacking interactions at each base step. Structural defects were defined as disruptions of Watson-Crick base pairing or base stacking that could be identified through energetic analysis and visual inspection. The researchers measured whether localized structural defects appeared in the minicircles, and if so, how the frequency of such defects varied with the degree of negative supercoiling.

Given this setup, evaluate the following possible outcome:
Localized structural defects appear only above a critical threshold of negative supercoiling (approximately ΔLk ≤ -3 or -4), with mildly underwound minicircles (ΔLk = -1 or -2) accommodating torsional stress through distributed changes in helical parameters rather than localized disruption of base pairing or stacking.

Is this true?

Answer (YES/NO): NO